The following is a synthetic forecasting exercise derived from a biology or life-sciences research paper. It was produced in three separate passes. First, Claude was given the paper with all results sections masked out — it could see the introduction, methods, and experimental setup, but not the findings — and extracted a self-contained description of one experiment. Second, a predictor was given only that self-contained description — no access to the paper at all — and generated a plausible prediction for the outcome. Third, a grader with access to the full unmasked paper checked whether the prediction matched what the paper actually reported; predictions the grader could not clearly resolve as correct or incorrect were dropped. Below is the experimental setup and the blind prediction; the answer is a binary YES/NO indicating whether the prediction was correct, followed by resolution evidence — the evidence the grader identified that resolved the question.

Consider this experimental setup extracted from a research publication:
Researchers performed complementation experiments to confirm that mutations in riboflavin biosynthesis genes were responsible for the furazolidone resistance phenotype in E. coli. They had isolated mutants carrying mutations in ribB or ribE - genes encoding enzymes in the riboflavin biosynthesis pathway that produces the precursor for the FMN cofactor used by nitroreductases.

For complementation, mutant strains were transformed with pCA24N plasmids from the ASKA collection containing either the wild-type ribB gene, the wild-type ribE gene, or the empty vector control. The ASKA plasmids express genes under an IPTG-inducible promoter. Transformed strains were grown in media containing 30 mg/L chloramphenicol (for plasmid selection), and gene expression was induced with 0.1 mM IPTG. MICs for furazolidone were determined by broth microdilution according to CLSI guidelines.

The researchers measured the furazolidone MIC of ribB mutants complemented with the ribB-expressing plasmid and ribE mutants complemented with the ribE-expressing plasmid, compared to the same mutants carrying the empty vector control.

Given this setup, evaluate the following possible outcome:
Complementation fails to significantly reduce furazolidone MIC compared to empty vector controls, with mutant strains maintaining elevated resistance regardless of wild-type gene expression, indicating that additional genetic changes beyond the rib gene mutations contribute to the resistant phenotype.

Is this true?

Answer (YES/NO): NO